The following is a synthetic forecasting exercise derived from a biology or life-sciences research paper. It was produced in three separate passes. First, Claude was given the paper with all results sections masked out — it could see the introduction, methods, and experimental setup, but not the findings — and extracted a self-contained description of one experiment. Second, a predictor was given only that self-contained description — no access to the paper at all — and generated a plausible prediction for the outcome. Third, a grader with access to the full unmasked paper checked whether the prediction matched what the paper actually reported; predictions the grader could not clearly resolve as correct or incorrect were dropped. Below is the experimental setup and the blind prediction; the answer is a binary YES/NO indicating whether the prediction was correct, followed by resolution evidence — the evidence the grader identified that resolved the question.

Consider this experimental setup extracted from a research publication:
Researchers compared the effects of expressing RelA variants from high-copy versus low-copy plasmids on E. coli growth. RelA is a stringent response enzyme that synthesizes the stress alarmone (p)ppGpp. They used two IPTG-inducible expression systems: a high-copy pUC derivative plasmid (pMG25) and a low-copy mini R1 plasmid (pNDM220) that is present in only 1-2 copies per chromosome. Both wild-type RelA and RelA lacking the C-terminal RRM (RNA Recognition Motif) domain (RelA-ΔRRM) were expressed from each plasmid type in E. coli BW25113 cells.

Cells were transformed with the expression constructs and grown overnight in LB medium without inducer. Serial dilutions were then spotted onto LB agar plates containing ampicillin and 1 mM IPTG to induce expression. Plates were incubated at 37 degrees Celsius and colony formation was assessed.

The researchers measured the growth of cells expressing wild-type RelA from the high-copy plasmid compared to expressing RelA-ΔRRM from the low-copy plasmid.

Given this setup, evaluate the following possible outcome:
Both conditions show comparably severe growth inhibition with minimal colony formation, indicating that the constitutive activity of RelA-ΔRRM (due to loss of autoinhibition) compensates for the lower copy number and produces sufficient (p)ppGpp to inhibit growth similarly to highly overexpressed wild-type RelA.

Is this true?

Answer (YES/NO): NO